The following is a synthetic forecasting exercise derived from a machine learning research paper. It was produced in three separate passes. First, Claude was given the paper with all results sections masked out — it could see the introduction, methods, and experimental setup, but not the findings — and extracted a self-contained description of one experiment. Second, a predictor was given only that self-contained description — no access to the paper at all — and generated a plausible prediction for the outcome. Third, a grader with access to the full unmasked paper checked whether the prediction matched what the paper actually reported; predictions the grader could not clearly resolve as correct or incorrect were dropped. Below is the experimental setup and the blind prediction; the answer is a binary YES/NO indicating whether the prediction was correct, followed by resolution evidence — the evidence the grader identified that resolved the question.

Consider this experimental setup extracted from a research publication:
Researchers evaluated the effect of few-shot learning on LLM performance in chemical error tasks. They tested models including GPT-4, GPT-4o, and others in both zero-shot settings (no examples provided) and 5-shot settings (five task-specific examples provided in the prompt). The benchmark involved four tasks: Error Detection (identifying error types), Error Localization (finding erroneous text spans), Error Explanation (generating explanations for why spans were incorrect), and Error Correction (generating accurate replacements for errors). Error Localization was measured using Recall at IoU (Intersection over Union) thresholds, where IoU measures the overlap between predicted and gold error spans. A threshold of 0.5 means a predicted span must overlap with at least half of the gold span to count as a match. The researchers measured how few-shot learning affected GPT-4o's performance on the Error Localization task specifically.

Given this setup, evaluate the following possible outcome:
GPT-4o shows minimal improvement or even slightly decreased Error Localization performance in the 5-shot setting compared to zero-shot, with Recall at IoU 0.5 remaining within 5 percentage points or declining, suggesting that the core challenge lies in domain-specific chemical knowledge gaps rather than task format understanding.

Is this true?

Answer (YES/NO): NO